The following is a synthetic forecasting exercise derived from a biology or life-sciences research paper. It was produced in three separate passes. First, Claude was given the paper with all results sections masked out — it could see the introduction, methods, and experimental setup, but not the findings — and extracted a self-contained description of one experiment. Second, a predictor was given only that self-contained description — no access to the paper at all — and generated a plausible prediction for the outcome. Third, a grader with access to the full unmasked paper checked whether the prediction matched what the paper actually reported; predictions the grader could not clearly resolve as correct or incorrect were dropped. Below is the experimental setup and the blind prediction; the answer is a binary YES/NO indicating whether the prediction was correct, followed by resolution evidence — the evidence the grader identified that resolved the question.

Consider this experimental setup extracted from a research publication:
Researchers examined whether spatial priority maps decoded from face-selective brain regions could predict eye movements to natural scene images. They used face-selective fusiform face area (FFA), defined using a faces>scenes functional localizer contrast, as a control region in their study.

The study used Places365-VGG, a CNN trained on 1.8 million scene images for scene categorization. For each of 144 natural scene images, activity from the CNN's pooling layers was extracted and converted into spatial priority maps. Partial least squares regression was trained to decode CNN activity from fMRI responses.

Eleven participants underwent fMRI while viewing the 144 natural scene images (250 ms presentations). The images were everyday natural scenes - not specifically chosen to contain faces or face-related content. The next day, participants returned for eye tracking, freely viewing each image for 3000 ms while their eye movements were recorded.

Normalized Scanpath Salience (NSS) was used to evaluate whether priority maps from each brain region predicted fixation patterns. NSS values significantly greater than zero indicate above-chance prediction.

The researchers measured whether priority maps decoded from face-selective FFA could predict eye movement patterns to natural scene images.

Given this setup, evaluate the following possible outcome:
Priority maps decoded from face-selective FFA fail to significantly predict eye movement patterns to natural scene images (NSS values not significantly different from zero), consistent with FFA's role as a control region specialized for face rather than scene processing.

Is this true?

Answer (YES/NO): YES